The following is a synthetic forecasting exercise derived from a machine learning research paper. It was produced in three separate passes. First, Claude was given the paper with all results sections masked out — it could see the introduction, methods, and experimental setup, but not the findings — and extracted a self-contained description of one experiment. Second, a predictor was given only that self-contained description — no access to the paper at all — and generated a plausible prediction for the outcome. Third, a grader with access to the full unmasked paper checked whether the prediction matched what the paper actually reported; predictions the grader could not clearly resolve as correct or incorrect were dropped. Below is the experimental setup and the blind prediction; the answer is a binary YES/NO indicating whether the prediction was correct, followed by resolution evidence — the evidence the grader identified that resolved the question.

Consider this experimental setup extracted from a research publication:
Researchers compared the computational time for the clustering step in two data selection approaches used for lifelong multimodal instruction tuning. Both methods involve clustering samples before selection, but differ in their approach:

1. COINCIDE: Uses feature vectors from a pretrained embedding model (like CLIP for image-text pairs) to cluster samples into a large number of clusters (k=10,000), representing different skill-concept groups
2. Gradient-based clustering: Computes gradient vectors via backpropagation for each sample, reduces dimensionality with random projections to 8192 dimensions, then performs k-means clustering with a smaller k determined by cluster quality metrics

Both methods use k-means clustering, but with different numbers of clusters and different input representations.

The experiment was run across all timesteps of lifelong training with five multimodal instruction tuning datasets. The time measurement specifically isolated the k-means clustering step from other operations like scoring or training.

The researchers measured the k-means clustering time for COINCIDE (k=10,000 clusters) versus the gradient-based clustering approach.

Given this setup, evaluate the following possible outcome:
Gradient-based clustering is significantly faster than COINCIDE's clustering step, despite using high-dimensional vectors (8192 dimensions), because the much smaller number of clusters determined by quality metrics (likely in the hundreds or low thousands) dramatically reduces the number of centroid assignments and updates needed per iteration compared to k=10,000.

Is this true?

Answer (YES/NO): NO